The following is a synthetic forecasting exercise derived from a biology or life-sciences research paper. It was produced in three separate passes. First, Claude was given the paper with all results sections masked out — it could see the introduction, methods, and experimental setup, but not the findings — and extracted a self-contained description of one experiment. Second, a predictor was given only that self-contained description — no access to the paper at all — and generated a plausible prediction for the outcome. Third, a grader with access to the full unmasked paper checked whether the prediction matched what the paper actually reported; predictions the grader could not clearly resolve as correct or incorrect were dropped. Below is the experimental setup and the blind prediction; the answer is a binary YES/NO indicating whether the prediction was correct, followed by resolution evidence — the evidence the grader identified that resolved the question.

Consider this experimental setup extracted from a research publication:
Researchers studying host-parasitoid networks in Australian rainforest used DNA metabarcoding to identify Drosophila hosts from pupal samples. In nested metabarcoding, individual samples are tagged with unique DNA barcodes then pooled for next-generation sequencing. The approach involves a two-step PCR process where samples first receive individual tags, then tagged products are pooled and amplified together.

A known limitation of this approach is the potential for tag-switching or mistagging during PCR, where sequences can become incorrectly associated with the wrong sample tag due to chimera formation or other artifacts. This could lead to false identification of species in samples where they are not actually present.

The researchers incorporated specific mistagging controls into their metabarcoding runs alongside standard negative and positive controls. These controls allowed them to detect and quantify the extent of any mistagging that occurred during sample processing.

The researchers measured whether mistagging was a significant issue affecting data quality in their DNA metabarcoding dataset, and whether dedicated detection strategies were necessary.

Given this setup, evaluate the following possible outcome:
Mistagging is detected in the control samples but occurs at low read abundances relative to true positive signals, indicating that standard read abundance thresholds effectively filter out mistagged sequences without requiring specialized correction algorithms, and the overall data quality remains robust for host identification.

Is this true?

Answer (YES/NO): NO